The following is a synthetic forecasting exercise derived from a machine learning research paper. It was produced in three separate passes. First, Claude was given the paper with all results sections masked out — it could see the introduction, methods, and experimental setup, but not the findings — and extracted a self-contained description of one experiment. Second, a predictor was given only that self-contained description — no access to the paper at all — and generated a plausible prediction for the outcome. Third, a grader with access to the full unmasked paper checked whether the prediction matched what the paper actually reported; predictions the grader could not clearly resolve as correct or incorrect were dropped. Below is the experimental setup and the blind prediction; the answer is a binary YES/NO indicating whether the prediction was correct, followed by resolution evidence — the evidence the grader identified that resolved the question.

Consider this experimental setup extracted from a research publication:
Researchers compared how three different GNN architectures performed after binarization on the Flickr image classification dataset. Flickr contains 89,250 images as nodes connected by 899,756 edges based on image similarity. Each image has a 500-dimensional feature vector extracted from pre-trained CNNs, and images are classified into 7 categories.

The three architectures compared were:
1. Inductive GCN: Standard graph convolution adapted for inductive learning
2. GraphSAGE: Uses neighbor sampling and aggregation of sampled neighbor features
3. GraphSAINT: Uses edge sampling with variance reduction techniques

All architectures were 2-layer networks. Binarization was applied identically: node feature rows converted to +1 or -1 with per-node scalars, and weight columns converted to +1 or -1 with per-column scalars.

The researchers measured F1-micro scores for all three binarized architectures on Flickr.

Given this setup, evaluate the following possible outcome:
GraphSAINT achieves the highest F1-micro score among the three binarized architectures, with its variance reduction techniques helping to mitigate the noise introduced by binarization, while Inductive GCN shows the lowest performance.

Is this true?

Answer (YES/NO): YES